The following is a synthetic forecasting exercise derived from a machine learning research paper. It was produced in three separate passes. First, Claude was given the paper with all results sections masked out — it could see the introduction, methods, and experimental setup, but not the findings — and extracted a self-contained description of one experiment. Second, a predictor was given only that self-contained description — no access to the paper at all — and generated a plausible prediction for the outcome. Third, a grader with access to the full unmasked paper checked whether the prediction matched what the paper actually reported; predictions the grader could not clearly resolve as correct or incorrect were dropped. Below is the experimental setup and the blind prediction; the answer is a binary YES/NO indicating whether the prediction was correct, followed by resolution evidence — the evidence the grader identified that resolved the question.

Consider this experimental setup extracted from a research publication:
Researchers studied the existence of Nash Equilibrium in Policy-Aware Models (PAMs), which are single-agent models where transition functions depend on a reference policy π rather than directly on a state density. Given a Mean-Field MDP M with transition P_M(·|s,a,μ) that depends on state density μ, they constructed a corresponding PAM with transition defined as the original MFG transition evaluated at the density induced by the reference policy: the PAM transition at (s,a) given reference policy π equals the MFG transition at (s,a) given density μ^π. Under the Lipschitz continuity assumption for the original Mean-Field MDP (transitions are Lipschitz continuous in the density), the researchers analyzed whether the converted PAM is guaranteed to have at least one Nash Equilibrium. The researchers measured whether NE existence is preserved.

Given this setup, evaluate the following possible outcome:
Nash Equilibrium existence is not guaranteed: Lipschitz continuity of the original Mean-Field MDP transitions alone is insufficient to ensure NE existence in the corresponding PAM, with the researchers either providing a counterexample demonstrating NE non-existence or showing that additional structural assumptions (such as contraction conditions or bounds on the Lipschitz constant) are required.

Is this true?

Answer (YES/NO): NO